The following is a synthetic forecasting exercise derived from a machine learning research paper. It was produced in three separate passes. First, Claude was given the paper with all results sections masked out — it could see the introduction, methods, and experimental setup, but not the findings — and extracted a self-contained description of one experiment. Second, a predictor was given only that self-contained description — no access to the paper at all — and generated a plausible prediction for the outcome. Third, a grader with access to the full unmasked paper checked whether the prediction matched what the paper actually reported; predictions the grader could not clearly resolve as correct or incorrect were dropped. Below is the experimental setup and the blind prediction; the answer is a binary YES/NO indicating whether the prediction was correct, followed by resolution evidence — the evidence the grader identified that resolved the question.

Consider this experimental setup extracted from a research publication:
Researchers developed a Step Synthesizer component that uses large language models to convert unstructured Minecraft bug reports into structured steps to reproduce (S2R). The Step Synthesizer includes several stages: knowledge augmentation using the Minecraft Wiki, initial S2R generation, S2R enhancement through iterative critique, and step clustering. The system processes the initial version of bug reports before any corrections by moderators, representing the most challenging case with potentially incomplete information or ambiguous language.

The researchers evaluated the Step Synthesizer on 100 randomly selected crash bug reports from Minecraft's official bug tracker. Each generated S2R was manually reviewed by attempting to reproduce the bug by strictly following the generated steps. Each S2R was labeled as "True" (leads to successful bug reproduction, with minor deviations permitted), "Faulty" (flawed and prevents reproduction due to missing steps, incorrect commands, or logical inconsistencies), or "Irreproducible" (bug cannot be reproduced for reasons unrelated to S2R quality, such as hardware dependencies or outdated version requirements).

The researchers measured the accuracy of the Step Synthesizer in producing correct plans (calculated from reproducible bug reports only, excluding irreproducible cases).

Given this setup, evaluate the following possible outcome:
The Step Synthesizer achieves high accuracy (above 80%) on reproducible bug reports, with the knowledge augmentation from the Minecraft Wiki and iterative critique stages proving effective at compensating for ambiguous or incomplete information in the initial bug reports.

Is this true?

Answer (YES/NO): NO